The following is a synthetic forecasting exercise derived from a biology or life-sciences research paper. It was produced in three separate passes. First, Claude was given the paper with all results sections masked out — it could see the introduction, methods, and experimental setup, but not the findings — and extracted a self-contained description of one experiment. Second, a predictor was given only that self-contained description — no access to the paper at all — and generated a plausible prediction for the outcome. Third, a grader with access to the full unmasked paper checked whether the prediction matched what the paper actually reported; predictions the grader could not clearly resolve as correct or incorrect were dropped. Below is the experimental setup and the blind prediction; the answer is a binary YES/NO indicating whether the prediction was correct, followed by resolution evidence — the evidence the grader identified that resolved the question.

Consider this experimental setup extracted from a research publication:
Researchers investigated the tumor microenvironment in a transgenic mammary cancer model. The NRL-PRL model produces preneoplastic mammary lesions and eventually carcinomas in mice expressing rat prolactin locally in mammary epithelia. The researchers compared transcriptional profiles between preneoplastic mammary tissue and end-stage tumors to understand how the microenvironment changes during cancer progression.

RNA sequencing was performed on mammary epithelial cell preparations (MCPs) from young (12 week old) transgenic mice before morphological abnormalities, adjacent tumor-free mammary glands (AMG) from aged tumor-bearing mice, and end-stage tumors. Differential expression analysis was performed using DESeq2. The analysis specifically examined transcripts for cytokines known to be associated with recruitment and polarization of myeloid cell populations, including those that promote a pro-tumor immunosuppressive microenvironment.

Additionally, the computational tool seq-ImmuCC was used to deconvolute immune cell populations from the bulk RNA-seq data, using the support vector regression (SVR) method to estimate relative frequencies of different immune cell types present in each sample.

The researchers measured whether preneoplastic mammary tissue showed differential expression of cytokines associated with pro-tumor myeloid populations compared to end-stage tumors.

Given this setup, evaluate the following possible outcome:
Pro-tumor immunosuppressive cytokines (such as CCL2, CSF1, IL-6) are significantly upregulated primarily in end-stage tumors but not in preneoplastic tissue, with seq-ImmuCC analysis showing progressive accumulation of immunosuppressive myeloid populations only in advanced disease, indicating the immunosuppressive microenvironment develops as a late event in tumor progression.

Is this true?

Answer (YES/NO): NO